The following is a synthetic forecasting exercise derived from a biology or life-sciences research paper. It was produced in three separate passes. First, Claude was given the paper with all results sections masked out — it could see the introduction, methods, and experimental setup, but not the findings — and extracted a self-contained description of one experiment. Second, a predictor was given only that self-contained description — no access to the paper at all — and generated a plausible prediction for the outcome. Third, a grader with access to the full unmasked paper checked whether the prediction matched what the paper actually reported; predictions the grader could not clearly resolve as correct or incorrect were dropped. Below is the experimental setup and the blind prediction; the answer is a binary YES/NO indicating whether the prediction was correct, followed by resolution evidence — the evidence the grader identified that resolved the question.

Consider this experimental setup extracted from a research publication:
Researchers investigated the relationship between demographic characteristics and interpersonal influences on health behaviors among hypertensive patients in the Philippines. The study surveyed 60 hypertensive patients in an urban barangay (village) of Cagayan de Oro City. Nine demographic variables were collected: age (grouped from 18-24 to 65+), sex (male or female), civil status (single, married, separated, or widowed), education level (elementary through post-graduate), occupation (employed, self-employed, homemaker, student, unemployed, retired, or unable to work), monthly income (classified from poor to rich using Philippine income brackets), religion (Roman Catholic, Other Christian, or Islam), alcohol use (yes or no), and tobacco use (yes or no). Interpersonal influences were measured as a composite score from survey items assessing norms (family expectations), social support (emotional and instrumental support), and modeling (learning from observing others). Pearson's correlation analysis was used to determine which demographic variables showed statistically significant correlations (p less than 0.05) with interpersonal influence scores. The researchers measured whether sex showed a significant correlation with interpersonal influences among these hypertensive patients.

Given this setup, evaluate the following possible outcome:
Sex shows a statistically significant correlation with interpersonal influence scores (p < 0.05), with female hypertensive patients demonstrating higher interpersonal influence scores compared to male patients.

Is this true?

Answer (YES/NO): NO